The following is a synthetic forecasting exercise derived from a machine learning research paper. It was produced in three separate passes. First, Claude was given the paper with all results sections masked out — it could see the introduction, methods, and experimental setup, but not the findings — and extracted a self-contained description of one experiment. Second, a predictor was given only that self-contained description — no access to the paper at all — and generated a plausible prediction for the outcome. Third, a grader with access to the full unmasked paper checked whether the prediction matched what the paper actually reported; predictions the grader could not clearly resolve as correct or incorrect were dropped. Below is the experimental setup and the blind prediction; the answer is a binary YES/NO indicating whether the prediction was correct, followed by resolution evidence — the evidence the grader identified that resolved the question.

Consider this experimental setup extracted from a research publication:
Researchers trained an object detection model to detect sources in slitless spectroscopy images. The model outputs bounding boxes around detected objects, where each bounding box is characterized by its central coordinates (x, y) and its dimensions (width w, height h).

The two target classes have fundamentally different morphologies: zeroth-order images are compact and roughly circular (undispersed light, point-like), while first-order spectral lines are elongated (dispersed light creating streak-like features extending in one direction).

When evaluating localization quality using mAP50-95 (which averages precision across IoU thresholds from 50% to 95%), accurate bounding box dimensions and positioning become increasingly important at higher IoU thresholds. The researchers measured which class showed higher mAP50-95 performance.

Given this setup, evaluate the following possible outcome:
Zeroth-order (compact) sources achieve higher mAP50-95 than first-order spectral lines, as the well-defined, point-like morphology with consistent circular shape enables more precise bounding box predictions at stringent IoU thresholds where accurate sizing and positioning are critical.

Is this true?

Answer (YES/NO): NO